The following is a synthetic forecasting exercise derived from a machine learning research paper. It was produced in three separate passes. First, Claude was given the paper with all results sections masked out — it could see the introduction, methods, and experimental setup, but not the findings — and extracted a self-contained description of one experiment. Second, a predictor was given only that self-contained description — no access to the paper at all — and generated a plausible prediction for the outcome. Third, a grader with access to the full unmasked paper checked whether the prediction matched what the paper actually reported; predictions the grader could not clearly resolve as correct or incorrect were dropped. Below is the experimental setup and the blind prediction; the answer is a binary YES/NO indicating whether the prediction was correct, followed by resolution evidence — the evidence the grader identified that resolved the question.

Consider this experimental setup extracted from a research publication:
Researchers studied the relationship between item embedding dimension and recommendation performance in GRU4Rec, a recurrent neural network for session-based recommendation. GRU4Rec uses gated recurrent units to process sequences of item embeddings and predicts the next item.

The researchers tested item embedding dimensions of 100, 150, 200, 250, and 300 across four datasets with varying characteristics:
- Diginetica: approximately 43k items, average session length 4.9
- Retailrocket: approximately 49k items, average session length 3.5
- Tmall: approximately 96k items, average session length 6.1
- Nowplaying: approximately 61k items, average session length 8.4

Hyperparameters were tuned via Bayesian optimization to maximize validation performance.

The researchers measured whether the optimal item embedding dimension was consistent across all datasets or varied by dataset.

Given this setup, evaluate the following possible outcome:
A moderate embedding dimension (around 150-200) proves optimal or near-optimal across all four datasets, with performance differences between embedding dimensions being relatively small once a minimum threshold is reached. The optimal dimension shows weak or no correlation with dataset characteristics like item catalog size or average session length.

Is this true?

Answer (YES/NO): NO